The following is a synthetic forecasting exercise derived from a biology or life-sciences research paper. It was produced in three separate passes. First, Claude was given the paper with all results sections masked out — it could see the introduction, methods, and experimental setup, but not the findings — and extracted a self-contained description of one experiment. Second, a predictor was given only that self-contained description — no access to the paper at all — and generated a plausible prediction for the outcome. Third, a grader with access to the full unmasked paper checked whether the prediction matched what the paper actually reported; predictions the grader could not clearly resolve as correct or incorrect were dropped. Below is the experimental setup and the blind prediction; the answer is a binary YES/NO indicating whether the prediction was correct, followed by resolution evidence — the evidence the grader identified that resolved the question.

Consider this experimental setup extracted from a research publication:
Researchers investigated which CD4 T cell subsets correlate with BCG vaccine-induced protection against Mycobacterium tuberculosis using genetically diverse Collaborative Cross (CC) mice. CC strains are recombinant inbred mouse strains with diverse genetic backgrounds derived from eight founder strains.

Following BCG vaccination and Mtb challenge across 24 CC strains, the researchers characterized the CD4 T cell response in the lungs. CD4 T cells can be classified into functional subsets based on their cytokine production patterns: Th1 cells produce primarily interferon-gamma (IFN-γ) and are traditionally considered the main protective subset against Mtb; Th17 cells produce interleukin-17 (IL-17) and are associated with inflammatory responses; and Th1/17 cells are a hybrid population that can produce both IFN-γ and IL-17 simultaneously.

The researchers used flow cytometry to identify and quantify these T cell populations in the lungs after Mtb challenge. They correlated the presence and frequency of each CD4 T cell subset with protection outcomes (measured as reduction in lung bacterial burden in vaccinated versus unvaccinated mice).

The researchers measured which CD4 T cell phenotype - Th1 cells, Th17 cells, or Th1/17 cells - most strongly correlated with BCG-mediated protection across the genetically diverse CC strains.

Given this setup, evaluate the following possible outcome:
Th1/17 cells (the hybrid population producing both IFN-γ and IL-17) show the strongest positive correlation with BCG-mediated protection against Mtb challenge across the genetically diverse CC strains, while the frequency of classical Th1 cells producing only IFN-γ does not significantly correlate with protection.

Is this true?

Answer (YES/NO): YES